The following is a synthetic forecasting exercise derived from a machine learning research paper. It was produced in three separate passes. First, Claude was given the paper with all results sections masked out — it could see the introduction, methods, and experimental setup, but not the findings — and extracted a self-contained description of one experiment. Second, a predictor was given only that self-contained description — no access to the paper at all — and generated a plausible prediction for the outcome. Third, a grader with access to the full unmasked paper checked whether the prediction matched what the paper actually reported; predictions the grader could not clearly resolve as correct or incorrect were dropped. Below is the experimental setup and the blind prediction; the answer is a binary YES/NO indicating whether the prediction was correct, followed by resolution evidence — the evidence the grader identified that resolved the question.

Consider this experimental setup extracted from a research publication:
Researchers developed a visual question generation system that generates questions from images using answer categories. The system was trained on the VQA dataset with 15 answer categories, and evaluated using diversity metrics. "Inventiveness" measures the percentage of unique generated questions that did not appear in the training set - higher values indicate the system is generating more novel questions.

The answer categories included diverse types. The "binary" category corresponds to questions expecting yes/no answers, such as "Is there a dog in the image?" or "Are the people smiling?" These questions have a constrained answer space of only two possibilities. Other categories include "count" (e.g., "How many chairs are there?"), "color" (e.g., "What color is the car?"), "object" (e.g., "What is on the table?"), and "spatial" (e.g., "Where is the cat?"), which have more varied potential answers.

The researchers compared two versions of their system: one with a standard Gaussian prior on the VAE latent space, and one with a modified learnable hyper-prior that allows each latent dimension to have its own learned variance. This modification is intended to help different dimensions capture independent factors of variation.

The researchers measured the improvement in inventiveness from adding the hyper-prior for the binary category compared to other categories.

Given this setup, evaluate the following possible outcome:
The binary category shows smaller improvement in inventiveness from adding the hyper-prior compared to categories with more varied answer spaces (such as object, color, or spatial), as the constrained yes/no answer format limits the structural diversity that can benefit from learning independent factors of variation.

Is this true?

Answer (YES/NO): YES